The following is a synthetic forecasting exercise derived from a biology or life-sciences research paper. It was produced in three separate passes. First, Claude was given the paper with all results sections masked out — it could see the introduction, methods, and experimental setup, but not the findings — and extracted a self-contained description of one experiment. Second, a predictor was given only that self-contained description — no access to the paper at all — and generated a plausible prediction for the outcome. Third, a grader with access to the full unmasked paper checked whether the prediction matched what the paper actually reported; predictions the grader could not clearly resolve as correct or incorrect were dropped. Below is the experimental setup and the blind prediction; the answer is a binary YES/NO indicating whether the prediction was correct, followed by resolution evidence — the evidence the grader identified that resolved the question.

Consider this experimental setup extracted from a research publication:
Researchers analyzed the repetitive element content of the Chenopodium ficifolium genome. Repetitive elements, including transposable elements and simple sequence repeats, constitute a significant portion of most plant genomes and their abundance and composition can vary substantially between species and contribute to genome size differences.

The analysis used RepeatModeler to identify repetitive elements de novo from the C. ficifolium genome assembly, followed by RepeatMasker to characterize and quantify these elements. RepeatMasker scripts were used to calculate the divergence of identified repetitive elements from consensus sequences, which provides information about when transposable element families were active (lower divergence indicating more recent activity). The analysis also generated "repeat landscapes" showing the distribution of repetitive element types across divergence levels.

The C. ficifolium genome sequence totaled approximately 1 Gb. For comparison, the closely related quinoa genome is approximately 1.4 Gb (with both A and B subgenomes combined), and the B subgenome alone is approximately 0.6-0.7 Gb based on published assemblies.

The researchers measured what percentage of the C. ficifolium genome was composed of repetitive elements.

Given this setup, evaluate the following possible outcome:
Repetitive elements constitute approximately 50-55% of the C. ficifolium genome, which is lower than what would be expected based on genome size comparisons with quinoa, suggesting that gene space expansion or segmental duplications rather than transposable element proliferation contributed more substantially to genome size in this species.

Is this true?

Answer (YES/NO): NO